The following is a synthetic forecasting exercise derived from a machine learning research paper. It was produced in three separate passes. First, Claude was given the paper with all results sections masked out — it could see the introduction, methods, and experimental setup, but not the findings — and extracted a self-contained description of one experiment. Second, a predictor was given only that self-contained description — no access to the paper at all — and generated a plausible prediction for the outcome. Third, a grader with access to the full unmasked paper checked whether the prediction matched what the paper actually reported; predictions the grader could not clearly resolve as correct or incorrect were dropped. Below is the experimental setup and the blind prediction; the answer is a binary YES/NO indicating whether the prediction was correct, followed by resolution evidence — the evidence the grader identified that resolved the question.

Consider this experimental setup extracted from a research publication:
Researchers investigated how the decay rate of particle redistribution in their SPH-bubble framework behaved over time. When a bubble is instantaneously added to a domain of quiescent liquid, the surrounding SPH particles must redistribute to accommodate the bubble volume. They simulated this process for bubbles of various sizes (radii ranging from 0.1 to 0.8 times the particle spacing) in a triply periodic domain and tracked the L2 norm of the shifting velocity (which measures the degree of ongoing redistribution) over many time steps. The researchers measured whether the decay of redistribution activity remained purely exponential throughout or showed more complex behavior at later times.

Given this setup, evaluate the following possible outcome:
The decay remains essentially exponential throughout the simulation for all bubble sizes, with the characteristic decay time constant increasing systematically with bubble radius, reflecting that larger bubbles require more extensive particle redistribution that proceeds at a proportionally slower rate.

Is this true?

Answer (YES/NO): NO